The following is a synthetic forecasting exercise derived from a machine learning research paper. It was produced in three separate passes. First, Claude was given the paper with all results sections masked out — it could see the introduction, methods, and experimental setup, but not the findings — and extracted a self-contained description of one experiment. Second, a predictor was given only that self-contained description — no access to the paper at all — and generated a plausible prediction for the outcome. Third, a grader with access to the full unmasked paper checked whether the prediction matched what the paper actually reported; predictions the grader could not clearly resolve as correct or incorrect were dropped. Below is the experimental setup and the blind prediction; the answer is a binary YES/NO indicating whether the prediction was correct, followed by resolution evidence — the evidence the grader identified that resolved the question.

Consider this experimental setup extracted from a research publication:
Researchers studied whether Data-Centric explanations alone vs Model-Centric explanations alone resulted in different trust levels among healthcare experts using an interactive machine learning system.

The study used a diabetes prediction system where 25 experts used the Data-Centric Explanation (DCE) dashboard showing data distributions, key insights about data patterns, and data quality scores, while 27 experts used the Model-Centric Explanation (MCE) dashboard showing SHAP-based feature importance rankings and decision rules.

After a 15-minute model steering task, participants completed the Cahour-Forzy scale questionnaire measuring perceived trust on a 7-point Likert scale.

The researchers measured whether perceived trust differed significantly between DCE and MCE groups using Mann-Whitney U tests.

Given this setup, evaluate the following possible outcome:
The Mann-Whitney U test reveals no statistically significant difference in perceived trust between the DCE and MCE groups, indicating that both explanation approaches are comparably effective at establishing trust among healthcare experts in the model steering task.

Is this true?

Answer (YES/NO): YES